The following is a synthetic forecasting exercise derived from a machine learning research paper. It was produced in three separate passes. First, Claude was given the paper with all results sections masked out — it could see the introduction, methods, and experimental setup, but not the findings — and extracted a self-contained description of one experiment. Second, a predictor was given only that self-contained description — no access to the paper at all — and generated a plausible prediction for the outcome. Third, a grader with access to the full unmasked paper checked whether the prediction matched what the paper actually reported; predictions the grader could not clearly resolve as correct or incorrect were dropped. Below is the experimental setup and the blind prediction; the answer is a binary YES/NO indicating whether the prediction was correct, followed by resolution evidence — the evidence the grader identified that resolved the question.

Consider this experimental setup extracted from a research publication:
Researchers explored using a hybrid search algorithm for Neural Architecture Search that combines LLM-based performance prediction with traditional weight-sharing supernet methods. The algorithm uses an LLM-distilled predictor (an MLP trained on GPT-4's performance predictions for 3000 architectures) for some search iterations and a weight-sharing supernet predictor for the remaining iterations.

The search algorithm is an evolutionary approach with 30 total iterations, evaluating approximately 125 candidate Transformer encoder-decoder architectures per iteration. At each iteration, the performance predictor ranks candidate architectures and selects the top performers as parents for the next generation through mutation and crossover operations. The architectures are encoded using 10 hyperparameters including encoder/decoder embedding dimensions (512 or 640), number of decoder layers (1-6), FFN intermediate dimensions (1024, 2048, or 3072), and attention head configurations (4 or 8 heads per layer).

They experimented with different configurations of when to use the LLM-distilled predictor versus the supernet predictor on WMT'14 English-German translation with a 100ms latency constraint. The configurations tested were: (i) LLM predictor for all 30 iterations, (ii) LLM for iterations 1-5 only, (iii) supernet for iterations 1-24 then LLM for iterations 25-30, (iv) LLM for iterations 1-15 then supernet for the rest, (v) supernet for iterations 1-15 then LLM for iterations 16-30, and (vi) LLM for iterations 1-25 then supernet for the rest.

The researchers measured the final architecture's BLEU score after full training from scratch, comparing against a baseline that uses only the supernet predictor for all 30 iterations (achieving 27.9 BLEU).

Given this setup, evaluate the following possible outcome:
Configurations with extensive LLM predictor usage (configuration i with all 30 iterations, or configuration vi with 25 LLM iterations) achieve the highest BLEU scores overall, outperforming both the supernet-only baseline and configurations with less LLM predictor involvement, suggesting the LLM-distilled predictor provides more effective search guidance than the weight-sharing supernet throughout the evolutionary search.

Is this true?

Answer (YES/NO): NO